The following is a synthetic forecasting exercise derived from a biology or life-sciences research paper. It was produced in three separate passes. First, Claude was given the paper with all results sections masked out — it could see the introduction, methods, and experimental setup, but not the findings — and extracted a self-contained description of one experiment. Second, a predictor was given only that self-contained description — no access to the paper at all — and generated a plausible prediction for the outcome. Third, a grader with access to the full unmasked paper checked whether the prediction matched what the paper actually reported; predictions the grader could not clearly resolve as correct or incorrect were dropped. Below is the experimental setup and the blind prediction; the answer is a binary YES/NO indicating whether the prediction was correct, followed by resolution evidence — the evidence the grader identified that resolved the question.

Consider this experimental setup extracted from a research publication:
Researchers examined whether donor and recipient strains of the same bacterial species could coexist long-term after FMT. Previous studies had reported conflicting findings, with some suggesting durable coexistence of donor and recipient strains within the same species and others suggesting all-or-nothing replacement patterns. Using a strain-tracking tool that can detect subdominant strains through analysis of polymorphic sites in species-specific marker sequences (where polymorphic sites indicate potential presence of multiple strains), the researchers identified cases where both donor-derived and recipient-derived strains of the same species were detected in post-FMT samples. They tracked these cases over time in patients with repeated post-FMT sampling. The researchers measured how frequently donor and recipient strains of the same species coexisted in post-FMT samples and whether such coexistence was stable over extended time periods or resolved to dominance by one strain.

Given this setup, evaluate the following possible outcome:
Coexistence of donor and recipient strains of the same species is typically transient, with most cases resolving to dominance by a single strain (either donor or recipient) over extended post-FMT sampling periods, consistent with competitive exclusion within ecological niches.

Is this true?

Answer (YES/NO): NO